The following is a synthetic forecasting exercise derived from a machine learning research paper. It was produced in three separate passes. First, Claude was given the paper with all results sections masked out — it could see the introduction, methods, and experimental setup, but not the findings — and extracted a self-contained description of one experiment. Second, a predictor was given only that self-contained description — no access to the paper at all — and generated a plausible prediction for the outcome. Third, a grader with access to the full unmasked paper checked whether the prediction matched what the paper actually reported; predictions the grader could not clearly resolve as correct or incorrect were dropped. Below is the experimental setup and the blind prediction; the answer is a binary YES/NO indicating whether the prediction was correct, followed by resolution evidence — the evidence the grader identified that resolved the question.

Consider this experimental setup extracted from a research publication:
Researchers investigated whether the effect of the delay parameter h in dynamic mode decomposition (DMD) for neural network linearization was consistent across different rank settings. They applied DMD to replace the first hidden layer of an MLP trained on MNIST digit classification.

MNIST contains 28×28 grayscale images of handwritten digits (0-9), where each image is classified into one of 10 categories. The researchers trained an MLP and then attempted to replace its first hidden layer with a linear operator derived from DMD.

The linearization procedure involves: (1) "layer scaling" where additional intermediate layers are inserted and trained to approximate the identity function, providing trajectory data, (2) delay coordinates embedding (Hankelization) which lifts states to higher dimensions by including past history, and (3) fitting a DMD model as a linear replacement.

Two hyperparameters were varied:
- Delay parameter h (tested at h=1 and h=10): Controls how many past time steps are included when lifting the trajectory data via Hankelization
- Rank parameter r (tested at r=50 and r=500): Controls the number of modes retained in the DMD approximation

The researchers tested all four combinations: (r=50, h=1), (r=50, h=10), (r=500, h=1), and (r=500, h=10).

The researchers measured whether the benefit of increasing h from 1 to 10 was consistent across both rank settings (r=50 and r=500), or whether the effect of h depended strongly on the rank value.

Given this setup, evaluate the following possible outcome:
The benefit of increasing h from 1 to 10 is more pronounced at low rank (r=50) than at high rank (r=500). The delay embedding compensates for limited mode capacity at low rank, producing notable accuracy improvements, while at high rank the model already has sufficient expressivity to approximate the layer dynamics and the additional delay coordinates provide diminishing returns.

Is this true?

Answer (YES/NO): NO